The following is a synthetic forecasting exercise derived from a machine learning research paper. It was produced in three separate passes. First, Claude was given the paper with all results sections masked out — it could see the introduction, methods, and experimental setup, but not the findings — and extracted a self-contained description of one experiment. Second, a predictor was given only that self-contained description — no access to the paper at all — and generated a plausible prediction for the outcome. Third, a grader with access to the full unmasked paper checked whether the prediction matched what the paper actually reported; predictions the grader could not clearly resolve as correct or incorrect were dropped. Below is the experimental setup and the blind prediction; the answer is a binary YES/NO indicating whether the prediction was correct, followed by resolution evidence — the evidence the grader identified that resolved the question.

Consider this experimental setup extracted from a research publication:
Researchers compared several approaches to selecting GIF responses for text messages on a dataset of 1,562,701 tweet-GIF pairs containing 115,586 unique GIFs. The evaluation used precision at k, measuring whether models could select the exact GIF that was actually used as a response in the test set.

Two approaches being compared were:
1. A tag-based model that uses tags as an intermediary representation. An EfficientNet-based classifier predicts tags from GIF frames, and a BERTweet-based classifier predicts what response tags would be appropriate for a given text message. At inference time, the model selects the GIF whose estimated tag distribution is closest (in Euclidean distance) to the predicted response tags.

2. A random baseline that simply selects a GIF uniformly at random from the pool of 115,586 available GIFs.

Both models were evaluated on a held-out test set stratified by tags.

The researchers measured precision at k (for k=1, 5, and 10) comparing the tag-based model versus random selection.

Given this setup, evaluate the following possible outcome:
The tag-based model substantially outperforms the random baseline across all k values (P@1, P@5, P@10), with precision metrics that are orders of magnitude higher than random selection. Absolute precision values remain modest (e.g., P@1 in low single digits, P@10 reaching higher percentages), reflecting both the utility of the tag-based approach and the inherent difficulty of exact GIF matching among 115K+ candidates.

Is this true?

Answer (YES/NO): NO